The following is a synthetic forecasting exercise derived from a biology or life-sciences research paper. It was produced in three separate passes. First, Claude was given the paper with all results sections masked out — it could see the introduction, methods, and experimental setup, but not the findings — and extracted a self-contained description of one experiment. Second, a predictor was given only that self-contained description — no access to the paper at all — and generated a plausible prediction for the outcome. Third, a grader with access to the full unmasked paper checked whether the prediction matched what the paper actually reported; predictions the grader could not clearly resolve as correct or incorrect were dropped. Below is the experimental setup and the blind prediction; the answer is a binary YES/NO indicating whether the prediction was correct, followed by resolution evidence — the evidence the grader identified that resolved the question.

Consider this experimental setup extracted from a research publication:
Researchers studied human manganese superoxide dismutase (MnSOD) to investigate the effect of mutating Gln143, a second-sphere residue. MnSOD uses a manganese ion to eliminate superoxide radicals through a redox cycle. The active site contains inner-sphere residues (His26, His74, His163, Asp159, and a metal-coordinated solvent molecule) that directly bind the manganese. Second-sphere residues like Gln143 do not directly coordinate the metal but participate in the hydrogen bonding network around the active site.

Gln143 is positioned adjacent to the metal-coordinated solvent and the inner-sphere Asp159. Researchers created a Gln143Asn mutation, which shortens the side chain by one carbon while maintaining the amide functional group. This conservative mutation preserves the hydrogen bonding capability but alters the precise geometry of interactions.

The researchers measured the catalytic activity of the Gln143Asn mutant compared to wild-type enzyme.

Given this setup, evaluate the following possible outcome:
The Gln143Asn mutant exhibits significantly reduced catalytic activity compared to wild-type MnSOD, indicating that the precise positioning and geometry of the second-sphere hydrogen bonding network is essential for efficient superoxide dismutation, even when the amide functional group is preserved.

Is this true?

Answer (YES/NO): YES